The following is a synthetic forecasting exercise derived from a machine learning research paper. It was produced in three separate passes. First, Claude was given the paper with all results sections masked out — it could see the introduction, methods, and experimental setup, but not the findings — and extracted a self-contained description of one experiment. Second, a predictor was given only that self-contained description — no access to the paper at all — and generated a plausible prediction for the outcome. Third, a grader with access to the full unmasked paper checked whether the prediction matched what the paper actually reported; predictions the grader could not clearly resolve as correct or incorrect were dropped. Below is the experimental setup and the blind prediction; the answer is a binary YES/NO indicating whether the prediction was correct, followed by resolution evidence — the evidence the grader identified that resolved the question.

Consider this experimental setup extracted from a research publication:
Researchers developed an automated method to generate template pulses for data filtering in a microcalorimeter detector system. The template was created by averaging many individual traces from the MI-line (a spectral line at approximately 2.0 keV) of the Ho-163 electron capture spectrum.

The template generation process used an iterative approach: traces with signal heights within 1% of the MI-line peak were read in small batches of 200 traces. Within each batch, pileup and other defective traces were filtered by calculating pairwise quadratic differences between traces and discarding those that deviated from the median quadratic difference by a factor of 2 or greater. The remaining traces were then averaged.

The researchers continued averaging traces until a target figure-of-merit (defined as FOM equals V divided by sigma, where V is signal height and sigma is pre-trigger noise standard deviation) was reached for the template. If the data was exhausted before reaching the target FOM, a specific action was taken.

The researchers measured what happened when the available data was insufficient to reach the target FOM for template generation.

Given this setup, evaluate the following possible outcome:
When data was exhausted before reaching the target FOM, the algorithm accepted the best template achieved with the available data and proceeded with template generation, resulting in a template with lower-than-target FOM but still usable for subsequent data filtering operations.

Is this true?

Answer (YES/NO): NO